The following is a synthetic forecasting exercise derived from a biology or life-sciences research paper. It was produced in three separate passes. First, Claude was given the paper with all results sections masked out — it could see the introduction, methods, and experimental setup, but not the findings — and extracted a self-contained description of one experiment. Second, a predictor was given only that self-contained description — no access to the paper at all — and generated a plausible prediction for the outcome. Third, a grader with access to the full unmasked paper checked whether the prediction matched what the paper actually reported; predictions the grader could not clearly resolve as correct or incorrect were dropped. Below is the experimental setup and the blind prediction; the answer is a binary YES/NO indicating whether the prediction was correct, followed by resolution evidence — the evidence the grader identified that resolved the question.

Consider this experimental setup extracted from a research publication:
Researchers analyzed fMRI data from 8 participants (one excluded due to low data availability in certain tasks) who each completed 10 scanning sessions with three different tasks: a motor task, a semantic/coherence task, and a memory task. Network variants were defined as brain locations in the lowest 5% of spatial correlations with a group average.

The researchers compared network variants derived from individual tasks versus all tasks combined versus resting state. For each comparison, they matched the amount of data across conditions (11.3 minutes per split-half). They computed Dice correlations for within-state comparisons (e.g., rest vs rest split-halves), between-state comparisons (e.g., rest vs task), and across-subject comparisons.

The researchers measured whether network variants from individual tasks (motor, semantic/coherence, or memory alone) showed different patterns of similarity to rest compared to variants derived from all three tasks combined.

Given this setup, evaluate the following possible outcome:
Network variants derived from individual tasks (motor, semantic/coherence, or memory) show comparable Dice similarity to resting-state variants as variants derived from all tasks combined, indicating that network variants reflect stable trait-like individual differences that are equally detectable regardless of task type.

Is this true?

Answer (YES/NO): YES